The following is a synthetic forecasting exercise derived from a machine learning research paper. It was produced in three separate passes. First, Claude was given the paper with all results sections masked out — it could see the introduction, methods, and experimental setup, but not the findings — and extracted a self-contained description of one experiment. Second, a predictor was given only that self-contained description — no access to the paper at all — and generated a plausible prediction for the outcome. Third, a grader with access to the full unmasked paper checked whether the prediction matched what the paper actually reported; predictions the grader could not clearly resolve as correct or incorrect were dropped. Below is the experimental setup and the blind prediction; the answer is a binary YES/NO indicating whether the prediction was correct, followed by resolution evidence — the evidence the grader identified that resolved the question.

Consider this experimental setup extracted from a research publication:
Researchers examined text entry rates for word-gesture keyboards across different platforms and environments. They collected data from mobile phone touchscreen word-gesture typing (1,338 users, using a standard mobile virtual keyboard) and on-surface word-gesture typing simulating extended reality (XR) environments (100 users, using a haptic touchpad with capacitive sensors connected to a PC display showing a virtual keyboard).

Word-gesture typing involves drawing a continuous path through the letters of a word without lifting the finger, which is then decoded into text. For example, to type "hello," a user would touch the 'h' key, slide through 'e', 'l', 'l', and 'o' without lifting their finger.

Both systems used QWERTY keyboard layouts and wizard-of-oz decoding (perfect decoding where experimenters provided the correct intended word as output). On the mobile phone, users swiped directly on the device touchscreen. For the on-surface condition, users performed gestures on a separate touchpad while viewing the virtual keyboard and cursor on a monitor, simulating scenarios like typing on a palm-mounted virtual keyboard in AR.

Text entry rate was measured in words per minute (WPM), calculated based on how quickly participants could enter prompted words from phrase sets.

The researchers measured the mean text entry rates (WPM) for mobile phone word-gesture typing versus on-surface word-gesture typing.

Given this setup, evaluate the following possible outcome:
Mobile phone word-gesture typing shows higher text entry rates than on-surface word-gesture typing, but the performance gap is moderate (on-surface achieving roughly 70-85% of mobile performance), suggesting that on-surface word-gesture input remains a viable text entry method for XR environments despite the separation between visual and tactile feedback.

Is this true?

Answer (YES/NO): YES